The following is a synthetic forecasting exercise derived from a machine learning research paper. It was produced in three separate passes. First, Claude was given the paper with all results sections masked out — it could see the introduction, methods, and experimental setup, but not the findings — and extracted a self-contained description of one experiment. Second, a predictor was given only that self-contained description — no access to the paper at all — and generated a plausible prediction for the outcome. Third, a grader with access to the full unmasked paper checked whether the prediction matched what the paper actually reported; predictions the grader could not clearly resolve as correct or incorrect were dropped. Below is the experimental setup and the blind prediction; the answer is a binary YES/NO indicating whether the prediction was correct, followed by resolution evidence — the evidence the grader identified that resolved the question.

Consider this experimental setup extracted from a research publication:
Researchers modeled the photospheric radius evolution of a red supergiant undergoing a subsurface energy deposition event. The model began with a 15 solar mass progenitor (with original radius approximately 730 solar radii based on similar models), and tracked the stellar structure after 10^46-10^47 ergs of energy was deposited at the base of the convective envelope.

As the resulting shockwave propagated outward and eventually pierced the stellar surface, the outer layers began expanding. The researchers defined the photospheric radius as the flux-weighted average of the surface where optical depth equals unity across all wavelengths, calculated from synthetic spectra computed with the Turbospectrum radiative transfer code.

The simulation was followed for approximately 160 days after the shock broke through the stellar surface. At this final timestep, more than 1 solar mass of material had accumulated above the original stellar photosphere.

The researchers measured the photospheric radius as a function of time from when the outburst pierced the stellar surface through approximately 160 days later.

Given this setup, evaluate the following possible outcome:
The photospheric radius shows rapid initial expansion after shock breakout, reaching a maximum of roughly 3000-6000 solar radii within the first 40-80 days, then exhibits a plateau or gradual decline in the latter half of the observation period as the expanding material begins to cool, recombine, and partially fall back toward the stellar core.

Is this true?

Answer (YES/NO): NO